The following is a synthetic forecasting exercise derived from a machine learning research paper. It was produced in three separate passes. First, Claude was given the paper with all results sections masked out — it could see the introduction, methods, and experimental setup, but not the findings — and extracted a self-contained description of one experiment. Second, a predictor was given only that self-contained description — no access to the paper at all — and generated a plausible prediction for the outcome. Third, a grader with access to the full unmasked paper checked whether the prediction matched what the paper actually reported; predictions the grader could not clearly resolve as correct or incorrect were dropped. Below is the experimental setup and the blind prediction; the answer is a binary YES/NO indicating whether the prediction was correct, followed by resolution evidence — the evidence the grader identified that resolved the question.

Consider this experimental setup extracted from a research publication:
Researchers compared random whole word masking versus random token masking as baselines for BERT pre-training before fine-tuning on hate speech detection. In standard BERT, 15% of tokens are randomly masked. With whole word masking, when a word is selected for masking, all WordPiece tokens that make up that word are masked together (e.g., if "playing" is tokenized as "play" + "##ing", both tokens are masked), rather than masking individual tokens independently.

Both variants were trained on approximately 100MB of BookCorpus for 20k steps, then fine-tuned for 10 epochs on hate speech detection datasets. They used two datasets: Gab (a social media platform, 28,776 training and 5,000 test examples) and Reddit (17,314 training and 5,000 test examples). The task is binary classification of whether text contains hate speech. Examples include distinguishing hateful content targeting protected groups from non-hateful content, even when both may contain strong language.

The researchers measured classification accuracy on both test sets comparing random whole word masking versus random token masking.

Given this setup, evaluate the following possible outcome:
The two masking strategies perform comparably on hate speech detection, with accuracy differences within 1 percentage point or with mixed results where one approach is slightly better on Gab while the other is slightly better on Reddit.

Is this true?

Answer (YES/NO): YES